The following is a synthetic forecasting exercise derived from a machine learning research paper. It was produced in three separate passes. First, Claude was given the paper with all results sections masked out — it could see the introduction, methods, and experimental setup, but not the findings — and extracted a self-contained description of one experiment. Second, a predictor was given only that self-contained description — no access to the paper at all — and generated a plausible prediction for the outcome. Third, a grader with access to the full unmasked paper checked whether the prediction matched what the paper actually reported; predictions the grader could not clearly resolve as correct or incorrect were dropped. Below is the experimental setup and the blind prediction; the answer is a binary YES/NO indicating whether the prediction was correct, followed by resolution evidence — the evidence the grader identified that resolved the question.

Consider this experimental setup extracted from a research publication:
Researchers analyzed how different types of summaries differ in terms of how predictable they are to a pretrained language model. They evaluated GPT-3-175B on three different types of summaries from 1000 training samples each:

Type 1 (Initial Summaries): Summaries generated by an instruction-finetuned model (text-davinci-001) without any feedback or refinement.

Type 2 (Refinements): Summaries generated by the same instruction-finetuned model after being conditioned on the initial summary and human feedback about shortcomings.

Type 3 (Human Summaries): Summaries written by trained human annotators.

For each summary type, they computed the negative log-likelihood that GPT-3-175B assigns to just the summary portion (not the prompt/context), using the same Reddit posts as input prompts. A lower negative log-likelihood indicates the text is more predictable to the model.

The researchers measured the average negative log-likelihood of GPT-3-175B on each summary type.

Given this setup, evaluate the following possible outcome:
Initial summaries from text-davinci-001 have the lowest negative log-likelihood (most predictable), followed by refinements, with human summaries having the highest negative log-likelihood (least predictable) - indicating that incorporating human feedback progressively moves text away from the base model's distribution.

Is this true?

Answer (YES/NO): YES